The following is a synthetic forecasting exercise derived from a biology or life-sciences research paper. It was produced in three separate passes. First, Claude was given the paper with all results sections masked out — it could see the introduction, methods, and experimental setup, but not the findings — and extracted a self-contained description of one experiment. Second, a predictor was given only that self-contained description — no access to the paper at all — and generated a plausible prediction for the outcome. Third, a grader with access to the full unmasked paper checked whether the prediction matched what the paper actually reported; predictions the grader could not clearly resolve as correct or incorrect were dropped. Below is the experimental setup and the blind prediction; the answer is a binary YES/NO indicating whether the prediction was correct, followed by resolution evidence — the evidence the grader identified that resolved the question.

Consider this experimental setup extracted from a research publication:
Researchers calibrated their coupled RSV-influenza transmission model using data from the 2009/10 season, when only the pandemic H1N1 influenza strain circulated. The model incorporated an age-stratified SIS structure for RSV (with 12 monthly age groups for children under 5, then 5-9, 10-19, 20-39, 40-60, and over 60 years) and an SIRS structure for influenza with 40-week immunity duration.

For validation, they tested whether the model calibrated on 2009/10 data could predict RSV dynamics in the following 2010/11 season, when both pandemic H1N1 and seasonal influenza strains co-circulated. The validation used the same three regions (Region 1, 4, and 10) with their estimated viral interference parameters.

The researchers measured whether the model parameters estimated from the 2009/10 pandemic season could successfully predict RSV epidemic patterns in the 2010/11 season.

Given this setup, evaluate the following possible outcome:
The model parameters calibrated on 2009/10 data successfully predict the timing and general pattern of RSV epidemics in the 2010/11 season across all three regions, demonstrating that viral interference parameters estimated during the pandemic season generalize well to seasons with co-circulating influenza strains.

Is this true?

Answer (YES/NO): NO